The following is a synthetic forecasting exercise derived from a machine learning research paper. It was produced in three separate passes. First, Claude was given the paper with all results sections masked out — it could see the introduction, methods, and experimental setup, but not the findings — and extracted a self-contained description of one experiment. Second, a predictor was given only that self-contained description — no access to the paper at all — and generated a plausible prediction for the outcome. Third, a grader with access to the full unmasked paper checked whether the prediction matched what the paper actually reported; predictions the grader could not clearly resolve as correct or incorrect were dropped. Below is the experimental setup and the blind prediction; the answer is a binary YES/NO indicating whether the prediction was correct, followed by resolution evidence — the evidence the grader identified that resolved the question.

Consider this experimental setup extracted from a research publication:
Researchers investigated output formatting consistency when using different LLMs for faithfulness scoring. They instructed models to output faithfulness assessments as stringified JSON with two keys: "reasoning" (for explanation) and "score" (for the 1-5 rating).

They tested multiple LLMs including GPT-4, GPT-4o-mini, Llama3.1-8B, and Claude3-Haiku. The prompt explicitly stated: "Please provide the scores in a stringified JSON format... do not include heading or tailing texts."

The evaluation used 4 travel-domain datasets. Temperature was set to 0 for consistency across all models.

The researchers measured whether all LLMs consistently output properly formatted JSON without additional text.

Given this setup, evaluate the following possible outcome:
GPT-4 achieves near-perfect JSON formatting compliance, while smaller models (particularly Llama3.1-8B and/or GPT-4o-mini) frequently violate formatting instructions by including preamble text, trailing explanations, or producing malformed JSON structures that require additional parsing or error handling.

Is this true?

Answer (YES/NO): YES